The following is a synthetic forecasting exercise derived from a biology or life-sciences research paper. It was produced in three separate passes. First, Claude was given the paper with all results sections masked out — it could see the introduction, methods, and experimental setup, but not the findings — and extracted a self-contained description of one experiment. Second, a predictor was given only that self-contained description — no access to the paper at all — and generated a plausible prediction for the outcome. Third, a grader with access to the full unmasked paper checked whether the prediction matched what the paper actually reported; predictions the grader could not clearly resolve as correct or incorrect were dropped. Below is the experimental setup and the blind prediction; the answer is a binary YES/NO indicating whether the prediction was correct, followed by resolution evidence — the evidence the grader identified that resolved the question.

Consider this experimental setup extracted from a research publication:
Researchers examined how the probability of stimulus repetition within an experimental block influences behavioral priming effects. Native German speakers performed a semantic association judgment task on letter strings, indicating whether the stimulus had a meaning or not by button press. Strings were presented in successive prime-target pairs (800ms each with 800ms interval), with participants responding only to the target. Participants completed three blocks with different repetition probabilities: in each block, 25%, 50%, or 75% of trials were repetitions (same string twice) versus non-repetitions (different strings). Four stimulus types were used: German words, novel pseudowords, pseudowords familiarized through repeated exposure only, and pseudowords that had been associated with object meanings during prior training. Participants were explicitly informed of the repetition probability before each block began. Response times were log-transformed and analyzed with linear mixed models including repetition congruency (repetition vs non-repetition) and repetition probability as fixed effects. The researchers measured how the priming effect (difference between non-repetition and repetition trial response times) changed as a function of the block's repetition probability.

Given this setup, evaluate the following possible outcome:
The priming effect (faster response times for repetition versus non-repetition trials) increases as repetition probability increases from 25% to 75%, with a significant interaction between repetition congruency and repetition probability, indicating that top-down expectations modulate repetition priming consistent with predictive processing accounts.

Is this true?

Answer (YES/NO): YES